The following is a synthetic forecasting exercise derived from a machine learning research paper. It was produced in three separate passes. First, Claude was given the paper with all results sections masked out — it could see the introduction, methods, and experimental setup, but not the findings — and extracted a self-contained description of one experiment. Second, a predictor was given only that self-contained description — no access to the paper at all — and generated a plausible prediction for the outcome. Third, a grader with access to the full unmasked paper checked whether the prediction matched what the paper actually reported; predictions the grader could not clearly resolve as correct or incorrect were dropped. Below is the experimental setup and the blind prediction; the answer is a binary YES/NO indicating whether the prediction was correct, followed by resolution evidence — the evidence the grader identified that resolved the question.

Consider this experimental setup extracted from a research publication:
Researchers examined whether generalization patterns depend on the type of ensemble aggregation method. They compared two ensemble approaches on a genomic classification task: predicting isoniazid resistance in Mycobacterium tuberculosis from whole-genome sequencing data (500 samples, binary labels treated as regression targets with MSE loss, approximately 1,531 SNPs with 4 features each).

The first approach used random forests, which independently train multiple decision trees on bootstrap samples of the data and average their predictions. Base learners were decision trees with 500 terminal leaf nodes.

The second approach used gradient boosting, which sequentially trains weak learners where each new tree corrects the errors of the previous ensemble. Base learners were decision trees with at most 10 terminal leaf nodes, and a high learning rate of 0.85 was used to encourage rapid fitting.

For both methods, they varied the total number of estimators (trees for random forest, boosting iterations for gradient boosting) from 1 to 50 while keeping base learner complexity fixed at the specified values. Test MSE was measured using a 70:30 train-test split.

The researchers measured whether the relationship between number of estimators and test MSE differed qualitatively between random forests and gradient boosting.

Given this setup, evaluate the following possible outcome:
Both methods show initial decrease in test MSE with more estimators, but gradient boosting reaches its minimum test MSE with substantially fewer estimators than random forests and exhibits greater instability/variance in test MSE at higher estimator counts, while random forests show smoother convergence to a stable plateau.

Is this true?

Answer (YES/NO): NO